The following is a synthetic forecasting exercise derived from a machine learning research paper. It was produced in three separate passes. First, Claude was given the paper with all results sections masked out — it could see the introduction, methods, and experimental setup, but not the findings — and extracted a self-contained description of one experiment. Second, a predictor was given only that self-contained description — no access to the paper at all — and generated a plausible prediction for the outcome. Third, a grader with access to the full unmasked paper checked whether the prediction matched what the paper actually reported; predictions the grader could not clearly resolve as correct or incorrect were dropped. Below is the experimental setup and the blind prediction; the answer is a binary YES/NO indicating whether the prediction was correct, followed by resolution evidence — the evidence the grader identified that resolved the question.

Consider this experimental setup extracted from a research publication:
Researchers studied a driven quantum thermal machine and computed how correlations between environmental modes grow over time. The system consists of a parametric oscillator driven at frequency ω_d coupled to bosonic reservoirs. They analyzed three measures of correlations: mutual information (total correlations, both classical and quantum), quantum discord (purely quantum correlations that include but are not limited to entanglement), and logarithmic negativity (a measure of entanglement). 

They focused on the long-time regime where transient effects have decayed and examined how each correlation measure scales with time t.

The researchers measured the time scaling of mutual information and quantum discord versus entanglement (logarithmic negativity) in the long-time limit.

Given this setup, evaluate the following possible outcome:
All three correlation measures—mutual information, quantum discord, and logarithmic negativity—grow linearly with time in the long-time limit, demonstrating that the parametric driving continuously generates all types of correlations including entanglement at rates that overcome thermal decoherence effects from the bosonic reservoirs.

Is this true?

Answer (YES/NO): NO